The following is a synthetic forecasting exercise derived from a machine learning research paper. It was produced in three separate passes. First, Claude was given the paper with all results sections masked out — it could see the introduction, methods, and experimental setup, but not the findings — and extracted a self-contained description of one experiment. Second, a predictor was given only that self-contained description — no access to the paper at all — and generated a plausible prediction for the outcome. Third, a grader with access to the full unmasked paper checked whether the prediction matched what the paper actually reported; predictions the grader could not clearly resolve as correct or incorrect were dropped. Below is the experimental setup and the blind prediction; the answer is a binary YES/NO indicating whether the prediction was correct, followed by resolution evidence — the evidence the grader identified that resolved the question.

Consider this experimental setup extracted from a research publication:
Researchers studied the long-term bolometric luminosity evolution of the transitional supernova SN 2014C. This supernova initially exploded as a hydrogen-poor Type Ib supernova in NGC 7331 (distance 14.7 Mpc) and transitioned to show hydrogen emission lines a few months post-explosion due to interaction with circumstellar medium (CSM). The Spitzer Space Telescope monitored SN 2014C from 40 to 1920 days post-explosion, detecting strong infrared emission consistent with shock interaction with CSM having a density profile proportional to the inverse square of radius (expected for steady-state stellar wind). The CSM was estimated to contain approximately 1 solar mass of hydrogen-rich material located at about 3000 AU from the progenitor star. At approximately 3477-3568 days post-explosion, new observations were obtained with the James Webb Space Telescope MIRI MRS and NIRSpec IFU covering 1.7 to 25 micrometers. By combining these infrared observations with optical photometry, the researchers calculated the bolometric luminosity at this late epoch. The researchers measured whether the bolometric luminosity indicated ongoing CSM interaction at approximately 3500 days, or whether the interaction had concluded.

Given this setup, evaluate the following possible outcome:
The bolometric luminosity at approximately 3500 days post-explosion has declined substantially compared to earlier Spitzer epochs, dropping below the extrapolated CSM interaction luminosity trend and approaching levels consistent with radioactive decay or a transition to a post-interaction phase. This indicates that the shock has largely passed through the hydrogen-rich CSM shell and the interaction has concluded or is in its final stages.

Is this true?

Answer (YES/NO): NO